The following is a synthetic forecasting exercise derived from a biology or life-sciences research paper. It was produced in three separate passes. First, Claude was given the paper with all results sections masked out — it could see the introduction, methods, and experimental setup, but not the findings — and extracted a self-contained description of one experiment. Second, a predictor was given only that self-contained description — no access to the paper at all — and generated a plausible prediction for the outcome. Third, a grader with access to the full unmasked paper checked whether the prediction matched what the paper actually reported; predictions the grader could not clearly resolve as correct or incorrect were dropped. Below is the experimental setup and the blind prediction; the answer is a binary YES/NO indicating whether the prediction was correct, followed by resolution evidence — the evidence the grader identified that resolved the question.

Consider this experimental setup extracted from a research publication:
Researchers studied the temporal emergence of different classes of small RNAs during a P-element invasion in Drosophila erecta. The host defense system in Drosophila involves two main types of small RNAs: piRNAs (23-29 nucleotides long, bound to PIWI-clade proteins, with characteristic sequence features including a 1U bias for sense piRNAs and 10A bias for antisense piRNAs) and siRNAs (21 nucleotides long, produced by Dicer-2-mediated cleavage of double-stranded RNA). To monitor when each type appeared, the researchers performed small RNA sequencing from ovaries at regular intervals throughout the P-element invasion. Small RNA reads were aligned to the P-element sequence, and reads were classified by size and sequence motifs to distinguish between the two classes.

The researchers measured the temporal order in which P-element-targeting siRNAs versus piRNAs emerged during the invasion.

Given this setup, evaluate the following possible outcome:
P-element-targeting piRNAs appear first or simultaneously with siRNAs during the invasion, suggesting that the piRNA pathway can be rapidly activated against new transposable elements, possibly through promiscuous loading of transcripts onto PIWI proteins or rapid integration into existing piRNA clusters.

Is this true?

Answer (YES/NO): NO